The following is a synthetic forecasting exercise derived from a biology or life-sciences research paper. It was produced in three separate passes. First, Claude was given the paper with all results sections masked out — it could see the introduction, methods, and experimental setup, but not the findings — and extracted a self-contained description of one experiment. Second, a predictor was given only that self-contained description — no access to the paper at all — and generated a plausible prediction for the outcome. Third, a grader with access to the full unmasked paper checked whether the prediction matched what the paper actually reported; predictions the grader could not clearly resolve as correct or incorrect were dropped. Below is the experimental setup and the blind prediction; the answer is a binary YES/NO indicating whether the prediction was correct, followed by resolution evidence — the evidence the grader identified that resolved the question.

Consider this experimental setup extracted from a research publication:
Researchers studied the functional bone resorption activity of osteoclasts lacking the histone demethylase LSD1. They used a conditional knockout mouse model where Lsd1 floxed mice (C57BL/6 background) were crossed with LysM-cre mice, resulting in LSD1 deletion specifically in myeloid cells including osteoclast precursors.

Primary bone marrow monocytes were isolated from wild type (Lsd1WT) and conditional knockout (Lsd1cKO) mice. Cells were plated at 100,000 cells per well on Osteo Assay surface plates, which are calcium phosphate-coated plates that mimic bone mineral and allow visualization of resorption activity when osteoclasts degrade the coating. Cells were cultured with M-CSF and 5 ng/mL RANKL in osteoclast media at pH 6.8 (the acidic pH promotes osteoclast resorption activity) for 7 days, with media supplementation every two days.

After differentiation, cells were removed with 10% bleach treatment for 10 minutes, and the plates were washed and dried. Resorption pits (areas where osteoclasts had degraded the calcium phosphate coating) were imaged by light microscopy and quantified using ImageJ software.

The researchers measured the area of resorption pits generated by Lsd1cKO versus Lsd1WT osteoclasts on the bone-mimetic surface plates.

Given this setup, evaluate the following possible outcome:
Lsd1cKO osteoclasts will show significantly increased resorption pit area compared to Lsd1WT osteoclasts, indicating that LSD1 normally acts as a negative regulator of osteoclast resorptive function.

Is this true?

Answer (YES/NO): NO